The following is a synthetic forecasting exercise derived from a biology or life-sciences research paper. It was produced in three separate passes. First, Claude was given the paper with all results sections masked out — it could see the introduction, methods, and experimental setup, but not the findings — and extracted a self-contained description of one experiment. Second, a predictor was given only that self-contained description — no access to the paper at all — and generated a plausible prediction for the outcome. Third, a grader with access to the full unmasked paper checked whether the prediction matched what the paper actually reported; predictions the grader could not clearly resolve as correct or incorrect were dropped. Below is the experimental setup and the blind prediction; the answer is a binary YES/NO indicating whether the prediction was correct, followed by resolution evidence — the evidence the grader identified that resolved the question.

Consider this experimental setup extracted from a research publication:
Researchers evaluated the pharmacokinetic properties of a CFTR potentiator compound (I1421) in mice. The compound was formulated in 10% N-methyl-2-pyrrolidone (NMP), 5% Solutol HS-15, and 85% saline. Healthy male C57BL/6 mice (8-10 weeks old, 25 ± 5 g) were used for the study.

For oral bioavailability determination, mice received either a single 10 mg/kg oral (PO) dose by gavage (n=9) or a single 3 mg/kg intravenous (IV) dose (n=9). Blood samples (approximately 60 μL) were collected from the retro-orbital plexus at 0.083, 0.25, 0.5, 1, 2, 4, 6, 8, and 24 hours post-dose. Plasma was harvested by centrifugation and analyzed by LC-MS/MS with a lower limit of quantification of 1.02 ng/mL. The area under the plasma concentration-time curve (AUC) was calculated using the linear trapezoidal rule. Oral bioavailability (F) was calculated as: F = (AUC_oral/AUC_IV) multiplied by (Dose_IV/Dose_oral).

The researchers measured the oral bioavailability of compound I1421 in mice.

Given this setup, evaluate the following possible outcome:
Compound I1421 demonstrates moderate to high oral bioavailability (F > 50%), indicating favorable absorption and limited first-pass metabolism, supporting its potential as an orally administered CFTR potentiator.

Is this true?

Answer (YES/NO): YES